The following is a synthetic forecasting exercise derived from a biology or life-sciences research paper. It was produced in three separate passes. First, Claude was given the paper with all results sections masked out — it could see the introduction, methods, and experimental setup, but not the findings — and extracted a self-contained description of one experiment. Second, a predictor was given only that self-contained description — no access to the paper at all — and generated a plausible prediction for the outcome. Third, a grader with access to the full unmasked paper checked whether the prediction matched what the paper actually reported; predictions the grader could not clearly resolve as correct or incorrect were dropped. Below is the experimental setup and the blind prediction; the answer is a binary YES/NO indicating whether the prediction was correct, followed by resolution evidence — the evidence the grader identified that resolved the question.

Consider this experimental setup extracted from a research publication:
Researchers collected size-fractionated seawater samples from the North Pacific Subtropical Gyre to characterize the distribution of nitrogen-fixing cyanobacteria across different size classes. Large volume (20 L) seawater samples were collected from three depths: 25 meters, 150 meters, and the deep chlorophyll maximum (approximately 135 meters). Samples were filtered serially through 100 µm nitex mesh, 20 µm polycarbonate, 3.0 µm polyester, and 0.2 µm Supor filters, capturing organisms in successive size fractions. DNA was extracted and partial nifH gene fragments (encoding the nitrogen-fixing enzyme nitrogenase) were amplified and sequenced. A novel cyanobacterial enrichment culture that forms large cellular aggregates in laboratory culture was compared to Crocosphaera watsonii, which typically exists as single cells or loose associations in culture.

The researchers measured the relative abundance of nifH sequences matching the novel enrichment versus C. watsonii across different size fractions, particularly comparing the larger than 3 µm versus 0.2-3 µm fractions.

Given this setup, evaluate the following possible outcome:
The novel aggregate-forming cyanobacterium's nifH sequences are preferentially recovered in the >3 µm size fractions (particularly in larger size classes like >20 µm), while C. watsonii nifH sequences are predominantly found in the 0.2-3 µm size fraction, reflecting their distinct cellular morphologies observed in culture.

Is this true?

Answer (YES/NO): NO